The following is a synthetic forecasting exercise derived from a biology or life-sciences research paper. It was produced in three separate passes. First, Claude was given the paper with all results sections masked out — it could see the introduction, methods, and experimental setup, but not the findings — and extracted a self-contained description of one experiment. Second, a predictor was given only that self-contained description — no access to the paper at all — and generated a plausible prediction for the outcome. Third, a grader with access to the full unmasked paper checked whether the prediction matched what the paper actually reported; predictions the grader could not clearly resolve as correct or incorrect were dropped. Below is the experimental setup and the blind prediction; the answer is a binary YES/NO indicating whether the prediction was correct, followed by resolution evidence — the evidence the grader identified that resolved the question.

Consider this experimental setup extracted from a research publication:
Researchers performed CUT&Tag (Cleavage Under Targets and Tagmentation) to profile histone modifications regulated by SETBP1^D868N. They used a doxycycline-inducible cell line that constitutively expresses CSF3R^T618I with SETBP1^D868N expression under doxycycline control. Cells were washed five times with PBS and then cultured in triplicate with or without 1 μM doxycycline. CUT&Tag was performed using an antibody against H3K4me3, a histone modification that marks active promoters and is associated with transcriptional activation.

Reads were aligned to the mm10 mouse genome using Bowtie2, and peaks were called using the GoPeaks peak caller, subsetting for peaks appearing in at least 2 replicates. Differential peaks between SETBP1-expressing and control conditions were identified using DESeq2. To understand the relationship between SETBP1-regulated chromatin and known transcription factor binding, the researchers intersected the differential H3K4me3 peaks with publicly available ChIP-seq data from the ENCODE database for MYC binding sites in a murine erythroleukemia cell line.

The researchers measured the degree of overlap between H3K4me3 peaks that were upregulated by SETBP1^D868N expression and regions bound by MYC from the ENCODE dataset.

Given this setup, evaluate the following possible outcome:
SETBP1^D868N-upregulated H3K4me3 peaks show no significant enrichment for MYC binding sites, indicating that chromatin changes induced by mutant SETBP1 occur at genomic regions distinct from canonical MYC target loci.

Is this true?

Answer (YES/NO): NO